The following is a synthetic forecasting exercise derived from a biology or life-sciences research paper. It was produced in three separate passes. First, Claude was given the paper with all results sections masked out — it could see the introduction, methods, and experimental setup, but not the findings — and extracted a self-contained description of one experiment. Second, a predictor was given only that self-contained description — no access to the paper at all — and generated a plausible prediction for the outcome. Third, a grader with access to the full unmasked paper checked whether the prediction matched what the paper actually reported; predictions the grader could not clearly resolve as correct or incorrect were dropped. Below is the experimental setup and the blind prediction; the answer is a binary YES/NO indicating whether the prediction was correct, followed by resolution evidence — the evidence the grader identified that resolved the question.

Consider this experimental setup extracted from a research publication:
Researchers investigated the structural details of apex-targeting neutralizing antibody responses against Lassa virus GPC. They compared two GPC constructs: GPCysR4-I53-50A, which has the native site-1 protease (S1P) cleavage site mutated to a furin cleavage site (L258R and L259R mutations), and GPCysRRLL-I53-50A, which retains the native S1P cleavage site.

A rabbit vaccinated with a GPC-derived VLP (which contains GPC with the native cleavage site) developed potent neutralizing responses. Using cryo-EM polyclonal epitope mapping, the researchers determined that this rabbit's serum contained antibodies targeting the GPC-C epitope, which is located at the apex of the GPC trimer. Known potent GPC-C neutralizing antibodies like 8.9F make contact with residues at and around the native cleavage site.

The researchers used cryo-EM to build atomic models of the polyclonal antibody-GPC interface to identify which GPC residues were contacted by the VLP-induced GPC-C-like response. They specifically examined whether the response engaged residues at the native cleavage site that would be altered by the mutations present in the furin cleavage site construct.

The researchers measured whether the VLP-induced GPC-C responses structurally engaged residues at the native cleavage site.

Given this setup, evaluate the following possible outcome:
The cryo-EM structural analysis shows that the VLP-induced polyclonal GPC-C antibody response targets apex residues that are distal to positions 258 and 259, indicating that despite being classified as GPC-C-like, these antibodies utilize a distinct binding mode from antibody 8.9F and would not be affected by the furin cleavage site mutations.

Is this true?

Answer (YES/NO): NO